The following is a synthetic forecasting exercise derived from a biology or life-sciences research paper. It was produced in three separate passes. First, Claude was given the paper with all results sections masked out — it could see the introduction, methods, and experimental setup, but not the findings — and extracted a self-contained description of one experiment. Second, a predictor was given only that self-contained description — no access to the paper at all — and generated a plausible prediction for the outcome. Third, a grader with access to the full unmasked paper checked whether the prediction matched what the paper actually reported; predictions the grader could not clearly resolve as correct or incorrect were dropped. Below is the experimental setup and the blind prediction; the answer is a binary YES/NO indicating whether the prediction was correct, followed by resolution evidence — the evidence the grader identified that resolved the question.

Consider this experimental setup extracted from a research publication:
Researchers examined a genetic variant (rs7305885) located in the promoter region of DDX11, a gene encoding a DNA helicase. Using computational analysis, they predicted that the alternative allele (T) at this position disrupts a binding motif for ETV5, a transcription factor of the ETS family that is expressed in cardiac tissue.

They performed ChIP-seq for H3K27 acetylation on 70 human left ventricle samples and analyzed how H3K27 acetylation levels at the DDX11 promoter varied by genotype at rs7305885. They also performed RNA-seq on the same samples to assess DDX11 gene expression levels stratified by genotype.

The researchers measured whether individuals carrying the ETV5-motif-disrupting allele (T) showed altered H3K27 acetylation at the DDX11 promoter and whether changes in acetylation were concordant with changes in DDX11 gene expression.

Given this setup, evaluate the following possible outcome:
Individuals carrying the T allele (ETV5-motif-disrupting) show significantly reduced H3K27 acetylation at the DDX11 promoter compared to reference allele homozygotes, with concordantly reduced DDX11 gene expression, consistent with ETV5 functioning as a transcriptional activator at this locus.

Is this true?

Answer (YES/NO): YES